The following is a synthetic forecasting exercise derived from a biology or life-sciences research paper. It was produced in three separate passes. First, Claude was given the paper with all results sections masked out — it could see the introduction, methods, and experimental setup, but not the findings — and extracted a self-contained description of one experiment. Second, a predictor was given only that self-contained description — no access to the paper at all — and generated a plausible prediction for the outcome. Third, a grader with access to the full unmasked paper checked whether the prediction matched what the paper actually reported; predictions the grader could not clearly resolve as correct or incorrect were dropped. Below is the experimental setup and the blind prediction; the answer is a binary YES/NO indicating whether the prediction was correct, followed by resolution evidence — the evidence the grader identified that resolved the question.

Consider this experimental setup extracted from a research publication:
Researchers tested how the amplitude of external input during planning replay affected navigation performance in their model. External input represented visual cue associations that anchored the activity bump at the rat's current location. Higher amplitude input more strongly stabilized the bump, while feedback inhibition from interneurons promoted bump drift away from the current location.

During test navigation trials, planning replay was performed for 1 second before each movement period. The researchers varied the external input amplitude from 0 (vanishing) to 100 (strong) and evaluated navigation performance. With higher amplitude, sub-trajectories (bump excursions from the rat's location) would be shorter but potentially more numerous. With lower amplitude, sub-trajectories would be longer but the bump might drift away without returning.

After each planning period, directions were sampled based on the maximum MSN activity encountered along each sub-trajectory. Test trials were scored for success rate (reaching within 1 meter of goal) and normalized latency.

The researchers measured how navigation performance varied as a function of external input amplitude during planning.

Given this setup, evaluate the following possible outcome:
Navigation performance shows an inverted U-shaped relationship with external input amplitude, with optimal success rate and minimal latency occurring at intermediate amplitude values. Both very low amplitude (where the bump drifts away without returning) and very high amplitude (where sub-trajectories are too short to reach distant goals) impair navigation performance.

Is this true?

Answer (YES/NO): YES